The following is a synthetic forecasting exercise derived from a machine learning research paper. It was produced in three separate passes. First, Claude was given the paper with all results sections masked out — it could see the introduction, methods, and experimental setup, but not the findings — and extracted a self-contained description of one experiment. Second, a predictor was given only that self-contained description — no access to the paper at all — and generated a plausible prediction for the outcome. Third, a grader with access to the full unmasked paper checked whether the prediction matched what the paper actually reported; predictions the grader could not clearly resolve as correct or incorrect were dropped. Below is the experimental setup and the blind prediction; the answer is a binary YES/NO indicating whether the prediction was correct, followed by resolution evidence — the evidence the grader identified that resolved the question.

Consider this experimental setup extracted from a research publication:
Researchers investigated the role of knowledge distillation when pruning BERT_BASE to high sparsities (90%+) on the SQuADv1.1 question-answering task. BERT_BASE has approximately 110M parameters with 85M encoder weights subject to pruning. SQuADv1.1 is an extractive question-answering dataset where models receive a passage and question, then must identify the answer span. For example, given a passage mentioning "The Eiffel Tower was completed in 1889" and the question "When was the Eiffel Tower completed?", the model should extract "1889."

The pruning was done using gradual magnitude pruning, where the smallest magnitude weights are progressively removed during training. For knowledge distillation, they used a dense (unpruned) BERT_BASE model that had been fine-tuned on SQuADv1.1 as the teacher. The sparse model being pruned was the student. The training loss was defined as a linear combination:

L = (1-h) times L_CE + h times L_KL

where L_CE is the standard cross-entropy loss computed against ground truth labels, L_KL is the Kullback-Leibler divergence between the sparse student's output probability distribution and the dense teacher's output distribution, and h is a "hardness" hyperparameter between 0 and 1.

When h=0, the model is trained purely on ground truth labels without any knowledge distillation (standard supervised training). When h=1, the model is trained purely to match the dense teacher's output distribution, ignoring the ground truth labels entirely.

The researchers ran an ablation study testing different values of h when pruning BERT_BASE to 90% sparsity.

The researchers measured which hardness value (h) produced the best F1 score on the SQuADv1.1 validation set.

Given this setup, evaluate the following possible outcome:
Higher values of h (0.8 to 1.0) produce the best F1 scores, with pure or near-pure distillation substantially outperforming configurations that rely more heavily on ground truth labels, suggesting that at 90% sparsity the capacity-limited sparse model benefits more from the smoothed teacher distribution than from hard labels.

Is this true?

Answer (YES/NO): YES